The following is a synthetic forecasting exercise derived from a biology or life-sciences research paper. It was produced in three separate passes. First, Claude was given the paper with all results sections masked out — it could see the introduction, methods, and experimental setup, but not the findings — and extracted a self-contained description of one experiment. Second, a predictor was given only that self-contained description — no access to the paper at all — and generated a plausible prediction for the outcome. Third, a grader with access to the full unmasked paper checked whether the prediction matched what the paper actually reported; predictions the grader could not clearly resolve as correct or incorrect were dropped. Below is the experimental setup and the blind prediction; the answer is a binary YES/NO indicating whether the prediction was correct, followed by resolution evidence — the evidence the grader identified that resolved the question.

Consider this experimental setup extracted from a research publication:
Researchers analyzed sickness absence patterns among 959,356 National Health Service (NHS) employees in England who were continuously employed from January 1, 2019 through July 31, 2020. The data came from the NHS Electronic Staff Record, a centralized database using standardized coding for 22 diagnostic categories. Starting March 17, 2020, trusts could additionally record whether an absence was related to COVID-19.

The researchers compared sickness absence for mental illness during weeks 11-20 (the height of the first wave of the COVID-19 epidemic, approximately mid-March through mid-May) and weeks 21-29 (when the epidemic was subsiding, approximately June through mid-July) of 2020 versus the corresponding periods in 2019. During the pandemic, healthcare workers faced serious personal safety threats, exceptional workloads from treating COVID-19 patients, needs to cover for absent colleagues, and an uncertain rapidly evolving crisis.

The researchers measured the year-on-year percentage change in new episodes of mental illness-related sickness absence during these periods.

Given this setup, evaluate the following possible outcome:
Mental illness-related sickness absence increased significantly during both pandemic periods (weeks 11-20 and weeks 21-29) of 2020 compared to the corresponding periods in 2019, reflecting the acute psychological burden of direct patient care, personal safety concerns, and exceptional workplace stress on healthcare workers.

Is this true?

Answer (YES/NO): YES